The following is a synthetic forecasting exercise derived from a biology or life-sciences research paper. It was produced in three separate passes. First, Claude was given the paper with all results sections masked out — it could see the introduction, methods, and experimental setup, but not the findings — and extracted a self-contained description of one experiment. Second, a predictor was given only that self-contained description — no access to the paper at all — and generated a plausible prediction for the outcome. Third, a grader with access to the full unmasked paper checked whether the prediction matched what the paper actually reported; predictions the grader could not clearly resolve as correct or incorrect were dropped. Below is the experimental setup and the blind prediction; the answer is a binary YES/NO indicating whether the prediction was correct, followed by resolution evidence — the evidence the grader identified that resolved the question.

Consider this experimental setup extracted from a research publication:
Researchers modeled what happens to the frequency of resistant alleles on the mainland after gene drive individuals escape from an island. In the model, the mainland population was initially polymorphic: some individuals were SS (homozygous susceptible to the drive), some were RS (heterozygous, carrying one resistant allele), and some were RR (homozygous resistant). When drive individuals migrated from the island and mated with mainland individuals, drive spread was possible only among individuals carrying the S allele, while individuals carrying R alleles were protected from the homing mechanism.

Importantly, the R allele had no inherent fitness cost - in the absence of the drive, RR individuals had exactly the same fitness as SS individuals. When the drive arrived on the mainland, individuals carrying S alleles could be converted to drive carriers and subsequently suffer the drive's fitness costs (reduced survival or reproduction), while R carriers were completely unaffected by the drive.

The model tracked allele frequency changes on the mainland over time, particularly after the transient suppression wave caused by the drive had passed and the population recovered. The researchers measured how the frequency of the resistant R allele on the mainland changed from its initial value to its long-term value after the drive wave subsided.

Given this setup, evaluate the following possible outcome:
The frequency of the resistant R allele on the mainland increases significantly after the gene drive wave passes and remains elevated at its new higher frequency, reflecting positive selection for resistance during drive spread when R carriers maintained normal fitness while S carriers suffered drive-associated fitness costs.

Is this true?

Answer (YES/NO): YES